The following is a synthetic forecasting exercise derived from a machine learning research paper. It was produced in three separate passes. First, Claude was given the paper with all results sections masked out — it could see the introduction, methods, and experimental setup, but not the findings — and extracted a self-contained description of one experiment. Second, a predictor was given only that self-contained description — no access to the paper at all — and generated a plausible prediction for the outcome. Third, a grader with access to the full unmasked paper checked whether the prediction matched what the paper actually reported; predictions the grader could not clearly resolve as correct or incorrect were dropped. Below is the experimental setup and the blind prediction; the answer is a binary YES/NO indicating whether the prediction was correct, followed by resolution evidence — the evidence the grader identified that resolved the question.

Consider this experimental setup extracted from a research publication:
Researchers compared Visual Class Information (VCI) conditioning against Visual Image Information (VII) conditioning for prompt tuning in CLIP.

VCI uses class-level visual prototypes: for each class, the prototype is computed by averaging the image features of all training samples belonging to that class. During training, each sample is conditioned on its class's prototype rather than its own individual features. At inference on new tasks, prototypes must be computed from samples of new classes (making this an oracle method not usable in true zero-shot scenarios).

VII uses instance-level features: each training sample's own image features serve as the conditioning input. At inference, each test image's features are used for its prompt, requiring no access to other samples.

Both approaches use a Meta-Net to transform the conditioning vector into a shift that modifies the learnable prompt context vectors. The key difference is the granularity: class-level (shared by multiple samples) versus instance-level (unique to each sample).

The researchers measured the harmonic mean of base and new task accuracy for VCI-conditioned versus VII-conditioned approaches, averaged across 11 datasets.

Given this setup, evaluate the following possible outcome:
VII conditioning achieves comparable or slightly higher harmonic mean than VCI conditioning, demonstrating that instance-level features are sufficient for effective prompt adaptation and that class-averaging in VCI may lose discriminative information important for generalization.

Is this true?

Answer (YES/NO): NO